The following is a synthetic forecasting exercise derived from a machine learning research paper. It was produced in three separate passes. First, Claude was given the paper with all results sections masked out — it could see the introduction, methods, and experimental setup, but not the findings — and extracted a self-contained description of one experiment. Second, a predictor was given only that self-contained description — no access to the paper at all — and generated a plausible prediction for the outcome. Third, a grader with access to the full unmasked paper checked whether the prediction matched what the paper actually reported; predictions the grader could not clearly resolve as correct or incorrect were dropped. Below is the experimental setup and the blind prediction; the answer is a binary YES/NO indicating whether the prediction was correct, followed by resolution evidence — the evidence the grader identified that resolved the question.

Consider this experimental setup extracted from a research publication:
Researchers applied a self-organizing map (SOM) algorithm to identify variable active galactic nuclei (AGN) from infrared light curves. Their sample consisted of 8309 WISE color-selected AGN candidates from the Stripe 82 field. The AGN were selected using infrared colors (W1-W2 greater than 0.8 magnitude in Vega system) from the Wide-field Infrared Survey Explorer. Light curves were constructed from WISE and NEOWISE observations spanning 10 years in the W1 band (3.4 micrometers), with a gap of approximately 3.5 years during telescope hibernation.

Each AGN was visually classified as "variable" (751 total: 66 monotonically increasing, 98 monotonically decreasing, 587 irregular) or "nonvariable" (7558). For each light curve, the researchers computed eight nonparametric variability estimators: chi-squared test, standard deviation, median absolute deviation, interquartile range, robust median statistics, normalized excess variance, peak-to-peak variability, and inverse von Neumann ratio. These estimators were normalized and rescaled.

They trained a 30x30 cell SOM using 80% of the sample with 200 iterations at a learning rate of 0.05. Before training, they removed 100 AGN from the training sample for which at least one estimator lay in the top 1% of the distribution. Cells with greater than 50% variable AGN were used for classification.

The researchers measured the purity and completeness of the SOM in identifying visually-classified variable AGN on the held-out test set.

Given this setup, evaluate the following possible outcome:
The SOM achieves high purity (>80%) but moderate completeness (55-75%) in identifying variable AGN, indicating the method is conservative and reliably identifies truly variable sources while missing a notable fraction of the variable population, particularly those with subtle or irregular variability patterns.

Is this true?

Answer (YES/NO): YES